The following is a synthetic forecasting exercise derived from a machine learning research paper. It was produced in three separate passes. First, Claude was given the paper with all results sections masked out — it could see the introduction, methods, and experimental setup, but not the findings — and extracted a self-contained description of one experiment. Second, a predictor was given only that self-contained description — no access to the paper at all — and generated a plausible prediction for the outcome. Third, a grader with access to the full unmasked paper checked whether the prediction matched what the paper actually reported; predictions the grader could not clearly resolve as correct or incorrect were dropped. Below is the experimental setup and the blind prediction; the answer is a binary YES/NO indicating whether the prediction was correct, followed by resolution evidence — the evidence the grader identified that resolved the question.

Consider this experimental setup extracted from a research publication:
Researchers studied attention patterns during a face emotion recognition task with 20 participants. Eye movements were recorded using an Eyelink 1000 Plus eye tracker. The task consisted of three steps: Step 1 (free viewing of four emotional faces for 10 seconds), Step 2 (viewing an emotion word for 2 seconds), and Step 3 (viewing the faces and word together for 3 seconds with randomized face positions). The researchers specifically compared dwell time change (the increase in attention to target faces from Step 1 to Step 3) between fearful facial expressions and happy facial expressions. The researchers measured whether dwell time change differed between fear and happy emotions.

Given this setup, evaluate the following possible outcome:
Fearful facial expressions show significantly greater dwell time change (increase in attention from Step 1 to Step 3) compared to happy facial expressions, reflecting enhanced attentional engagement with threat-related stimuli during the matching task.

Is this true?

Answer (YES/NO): NO